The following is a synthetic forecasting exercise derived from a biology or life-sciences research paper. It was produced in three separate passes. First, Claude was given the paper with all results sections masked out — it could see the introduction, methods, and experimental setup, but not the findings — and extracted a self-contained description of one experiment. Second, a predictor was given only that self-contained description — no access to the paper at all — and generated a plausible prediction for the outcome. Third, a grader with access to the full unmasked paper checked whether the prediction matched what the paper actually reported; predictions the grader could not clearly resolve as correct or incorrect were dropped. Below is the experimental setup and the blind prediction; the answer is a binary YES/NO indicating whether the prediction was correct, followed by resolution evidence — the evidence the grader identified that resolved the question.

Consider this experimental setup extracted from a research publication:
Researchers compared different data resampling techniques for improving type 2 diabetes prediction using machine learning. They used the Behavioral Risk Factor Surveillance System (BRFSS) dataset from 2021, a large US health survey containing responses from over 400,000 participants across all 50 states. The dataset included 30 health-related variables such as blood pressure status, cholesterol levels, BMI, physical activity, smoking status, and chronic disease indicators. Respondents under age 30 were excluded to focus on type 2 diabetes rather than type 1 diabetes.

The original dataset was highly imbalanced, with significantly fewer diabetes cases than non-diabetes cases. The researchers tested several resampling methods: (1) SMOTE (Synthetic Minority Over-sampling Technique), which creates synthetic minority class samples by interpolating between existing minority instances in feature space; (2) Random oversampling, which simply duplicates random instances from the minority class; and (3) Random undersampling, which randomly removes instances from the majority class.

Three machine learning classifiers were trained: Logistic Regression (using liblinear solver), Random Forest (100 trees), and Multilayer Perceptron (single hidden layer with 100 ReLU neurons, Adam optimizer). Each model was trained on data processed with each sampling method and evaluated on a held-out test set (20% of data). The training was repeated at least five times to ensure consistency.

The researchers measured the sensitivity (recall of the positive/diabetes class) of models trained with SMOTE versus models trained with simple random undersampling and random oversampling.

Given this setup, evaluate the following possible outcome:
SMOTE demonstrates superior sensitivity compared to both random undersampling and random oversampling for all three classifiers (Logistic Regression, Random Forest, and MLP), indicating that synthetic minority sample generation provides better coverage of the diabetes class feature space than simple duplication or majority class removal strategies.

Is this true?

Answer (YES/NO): NO